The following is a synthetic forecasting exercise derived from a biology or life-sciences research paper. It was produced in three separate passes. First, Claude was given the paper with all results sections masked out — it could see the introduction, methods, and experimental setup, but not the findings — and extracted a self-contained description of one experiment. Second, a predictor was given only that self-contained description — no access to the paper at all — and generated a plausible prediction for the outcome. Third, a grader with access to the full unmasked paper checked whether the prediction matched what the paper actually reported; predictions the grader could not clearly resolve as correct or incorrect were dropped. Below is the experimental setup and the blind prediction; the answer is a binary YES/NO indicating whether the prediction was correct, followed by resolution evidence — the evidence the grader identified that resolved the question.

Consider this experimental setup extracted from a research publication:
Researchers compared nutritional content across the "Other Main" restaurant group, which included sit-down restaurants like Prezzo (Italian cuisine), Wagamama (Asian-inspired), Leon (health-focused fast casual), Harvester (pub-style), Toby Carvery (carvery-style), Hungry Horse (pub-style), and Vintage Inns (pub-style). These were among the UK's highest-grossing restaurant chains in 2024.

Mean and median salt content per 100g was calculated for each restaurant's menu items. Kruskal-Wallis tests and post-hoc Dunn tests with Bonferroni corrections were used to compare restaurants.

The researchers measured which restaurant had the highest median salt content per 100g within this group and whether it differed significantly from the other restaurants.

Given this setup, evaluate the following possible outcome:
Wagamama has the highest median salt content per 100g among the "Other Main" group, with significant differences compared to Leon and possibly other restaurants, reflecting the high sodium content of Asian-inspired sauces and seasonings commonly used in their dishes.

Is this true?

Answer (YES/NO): NO